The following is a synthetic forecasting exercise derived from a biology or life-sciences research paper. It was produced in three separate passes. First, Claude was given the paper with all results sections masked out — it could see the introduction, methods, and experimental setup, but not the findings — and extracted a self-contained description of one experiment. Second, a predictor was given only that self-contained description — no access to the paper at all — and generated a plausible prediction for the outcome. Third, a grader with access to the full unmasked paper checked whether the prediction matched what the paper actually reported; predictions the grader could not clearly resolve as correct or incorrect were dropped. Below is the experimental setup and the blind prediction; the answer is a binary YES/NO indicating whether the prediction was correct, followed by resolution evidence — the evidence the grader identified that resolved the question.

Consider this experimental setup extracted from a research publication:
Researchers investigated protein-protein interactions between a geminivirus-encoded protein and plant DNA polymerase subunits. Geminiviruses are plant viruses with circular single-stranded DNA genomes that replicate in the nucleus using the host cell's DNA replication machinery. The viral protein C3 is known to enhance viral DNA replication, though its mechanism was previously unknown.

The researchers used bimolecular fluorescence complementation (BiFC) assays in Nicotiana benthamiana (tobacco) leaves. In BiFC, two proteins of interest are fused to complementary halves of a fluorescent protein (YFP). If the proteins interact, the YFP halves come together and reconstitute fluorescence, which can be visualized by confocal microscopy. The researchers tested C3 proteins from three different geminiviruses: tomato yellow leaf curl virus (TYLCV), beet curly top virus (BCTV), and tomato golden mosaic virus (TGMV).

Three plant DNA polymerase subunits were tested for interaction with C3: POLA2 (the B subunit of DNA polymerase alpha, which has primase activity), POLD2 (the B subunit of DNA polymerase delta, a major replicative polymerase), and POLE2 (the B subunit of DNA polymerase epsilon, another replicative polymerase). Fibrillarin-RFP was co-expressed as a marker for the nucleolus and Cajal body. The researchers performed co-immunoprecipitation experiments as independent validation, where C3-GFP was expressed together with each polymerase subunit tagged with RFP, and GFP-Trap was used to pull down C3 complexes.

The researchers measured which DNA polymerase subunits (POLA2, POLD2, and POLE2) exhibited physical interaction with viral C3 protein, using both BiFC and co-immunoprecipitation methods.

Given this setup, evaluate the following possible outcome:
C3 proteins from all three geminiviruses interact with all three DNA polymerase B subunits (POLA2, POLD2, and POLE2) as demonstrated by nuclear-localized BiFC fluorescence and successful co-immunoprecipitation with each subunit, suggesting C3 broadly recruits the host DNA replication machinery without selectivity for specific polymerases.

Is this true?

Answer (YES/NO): NO